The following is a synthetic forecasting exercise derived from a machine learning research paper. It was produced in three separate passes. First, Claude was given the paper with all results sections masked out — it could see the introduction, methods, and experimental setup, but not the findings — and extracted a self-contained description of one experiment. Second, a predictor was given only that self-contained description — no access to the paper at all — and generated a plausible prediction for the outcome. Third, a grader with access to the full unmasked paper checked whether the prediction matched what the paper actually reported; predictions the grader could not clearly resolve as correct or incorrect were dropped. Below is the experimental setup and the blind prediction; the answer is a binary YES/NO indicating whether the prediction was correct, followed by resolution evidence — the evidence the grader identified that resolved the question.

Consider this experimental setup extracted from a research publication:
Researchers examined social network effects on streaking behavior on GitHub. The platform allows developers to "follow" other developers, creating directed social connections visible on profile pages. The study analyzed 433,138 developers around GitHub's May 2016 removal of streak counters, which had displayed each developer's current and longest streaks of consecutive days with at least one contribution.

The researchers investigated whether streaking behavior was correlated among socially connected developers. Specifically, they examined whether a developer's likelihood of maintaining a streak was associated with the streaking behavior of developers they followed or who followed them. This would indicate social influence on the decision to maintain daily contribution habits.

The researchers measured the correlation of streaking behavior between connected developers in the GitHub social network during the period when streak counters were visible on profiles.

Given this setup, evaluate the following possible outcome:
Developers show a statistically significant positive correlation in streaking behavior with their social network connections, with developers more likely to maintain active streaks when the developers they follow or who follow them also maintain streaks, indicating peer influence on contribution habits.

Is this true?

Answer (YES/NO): YES